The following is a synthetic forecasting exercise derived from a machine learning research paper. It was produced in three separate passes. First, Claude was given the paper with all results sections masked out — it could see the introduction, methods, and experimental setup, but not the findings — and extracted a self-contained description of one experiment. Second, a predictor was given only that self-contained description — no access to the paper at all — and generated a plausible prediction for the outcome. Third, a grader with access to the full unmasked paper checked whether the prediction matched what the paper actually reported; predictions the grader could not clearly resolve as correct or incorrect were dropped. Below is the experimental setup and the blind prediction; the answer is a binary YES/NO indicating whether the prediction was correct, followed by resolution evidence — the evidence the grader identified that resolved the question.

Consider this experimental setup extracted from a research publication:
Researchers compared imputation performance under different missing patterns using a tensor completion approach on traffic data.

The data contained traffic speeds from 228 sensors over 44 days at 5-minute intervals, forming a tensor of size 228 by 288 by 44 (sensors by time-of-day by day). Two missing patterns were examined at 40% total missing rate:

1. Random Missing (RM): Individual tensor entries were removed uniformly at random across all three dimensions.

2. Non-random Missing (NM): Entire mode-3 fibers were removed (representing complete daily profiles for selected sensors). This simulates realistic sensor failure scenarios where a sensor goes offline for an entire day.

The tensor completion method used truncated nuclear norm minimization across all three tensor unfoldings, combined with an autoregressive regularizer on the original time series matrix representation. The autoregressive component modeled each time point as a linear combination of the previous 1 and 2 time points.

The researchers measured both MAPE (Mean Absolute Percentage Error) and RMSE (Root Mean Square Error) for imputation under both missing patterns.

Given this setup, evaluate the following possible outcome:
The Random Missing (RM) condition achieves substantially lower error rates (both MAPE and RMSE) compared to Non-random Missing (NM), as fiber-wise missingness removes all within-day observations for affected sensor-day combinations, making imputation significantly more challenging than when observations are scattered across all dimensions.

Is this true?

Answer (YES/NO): YES